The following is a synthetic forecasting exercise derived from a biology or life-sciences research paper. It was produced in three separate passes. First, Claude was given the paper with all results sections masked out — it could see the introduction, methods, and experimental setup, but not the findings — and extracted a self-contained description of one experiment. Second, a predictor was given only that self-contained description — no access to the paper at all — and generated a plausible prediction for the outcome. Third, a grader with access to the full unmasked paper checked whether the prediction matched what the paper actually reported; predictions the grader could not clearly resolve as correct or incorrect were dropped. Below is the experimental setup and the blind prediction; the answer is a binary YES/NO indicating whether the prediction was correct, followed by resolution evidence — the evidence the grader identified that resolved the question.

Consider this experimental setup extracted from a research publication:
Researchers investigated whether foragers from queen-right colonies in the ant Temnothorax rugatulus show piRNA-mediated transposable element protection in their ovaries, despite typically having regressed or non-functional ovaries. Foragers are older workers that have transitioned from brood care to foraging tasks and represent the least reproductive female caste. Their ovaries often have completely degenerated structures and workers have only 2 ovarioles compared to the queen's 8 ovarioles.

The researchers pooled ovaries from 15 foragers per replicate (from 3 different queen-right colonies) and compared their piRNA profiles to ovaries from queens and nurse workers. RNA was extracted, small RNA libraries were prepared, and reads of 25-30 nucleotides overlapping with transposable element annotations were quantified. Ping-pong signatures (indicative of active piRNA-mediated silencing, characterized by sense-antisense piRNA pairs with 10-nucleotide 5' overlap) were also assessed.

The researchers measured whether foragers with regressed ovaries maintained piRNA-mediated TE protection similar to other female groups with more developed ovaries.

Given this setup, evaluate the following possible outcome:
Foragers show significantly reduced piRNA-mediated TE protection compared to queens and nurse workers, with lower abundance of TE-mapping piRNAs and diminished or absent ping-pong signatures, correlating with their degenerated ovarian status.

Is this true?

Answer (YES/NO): NO